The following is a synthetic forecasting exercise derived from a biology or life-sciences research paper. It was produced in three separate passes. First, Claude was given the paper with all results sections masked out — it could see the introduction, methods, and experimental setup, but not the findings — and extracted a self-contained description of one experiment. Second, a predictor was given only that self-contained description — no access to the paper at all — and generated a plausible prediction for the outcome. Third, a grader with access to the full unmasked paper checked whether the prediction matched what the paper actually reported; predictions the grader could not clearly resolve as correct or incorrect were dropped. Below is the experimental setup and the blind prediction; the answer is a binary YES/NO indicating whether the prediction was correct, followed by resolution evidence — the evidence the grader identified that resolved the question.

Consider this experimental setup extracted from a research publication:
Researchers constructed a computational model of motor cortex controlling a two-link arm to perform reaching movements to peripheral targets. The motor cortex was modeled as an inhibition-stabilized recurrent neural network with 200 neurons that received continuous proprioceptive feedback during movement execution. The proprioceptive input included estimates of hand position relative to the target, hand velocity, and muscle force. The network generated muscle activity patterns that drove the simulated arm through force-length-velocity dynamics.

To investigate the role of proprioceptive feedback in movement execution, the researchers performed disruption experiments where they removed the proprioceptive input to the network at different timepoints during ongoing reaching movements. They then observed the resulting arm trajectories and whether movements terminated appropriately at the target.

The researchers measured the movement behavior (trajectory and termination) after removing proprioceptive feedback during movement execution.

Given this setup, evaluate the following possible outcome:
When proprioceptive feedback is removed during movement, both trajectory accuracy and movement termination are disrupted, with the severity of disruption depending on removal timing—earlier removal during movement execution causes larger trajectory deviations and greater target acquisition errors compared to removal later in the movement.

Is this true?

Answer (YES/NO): NO